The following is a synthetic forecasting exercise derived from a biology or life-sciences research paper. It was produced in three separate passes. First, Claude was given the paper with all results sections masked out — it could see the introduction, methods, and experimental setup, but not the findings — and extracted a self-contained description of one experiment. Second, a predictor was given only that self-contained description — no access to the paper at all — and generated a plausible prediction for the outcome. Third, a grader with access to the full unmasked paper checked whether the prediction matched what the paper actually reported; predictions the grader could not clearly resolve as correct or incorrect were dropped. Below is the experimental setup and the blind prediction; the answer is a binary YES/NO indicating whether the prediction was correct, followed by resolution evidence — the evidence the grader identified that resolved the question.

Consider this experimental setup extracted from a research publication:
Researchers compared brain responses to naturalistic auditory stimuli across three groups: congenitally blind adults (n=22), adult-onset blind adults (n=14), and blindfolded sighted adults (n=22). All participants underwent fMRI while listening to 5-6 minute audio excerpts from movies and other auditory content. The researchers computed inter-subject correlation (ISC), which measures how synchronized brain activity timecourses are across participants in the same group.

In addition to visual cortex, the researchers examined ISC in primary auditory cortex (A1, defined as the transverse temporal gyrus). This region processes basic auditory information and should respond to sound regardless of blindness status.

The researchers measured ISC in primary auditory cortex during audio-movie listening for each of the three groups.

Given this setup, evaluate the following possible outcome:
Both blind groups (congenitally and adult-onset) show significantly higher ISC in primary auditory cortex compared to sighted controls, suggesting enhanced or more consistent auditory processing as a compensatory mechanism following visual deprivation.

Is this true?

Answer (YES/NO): NO